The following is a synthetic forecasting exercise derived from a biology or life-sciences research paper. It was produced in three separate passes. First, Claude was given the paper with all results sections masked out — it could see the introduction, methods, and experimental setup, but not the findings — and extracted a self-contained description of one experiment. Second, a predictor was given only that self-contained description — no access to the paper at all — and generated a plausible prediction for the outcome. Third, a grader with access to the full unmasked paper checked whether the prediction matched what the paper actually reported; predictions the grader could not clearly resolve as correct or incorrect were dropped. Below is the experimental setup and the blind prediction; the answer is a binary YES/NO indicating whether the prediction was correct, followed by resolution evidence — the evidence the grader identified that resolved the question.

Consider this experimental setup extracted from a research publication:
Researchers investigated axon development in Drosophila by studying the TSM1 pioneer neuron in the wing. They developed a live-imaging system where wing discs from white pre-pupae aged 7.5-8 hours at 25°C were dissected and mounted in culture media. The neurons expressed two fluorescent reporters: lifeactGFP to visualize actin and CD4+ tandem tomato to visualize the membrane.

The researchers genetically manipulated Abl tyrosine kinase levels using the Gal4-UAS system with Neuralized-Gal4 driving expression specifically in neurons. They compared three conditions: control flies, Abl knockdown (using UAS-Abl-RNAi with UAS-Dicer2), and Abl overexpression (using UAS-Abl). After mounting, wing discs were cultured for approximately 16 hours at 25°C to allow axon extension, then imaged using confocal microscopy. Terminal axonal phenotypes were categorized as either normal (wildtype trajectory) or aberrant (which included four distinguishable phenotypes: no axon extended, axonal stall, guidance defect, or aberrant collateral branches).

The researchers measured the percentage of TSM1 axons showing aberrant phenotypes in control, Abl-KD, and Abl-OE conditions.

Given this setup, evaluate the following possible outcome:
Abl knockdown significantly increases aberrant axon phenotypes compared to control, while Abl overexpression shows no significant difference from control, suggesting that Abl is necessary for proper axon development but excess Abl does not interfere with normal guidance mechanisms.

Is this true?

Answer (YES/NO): NO